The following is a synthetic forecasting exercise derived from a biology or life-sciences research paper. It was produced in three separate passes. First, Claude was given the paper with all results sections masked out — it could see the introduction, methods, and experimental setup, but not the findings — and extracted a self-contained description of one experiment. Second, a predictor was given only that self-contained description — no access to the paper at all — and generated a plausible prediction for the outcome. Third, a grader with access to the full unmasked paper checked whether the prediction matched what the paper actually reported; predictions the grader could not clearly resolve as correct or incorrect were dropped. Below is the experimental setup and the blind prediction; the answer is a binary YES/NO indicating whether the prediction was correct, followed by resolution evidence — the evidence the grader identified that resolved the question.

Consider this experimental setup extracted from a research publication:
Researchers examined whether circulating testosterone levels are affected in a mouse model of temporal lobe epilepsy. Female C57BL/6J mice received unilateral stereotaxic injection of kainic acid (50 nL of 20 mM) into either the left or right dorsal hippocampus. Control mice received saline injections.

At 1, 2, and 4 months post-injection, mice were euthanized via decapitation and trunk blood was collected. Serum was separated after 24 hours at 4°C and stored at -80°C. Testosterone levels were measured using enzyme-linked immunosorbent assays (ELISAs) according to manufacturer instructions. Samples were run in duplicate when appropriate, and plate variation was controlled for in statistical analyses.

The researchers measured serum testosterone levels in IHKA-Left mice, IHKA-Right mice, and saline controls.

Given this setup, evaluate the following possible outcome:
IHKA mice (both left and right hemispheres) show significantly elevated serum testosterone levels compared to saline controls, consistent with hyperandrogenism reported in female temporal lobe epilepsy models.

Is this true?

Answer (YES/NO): NO